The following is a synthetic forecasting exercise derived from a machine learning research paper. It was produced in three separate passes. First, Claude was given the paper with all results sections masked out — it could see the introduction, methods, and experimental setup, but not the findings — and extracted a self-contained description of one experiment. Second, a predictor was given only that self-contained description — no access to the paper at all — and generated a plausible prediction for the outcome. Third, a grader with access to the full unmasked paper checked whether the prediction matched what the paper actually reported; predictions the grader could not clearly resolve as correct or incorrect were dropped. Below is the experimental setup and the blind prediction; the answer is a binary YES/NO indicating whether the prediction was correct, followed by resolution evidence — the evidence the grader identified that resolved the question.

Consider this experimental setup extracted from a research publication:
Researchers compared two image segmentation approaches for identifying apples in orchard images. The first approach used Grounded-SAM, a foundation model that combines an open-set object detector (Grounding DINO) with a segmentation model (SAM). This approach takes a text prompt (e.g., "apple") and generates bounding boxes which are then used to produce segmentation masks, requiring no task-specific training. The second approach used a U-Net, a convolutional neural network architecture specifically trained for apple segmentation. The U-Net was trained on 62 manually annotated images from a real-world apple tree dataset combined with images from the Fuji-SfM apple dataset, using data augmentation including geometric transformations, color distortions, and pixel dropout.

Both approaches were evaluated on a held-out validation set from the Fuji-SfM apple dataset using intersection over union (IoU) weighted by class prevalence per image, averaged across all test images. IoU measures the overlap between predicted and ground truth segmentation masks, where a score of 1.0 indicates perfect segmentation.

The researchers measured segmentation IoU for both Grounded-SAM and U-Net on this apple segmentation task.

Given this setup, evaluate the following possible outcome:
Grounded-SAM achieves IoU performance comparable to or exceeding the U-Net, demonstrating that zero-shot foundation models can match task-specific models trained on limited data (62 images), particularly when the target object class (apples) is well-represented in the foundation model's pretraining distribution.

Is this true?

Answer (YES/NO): NO